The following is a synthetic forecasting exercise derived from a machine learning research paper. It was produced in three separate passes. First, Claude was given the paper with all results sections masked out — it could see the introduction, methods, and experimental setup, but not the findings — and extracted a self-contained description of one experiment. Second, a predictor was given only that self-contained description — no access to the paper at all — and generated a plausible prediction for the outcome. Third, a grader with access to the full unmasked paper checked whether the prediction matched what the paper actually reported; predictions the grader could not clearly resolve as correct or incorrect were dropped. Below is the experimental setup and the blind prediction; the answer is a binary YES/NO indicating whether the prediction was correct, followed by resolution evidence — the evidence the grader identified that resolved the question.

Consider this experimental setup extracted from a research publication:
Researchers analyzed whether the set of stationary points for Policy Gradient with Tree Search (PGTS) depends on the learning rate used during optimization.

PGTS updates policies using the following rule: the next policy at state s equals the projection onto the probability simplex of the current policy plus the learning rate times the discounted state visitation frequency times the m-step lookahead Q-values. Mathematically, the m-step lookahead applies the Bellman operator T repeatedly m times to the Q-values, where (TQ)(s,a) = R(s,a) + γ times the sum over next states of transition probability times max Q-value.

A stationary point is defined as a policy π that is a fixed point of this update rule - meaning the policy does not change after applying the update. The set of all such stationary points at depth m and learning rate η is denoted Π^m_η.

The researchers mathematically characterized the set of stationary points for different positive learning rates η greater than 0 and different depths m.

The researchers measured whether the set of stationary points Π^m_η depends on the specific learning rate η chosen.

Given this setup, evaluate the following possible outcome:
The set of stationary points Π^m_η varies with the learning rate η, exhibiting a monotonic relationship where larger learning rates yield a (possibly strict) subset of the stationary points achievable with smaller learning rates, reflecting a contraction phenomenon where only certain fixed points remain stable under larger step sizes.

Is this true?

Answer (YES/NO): NO